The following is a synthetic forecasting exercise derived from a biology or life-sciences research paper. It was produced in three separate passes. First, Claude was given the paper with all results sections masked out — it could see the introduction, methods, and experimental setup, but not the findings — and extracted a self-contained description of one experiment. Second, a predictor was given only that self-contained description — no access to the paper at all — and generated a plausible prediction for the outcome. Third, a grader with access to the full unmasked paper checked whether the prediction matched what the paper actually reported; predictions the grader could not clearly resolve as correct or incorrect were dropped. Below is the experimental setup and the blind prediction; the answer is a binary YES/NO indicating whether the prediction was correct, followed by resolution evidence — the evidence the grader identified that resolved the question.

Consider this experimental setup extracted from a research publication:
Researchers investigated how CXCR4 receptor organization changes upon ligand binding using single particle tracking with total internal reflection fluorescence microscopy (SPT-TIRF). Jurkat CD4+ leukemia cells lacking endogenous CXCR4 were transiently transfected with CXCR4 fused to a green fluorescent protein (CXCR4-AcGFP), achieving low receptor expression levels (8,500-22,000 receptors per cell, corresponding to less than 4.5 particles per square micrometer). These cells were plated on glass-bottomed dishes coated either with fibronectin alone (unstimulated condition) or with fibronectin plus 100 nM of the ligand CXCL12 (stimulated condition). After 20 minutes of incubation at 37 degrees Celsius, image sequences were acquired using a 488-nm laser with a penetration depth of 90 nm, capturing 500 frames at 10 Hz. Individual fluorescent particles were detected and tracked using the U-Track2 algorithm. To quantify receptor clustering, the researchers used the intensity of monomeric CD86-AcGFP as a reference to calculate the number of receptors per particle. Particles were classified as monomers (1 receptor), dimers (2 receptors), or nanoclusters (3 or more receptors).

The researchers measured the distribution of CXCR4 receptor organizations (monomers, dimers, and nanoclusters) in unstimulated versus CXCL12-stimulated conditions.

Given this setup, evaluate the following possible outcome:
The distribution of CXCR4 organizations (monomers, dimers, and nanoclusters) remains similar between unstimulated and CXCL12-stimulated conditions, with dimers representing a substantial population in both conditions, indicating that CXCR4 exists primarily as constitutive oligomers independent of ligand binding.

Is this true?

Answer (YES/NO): NO